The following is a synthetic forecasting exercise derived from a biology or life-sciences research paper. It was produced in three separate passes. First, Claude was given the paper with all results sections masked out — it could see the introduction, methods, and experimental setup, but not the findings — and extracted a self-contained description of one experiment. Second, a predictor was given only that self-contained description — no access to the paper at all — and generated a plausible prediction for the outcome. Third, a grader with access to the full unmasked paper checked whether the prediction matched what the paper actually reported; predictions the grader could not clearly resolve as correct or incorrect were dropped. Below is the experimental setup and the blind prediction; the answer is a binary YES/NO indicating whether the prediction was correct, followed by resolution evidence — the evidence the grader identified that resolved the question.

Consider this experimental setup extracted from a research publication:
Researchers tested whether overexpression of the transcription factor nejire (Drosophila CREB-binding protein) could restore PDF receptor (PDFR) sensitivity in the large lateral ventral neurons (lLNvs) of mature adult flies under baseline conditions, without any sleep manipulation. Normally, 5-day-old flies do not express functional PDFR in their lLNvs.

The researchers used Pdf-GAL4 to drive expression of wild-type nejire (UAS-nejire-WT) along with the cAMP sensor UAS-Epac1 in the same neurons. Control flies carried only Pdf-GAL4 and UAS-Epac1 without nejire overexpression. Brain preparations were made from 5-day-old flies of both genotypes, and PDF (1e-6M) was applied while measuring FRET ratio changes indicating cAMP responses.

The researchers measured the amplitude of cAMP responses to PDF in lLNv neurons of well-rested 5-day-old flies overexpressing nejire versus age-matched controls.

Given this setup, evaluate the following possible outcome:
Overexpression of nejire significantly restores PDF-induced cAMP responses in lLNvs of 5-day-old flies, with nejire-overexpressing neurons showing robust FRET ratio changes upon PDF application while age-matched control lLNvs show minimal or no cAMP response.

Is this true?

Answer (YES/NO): YES